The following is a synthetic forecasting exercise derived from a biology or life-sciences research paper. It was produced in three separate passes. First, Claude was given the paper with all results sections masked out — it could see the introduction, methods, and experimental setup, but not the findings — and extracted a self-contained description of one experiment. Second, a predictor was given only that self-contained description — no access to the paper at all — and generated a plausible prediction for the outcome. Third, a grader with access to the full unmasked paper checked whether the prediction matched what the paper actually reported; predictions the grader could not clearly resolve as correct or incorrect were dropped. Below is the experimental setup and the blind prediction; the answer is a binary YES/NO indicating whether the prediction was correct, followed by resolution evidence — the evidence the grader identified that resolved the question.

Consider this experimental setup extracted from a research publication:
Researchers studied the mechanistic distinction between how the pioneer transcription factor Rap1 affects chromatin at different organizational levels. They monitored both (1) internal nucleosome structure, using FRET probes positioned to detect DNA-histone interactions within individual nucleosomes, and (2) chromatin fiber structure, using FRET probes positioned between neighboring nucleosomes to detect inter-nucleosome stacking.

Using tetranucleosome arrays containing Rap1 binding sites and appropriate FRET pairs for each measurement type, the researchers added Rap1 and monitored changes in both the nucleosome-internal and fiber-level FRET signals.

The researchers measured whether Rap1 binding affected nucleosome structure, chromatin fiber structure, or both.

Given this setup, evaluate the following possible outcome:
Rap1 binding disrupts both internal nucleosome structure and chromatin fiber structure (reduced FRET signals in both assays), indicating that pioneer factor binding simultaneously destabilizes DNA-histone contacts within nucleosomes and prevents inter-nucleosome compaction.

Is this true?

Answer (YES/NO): NO